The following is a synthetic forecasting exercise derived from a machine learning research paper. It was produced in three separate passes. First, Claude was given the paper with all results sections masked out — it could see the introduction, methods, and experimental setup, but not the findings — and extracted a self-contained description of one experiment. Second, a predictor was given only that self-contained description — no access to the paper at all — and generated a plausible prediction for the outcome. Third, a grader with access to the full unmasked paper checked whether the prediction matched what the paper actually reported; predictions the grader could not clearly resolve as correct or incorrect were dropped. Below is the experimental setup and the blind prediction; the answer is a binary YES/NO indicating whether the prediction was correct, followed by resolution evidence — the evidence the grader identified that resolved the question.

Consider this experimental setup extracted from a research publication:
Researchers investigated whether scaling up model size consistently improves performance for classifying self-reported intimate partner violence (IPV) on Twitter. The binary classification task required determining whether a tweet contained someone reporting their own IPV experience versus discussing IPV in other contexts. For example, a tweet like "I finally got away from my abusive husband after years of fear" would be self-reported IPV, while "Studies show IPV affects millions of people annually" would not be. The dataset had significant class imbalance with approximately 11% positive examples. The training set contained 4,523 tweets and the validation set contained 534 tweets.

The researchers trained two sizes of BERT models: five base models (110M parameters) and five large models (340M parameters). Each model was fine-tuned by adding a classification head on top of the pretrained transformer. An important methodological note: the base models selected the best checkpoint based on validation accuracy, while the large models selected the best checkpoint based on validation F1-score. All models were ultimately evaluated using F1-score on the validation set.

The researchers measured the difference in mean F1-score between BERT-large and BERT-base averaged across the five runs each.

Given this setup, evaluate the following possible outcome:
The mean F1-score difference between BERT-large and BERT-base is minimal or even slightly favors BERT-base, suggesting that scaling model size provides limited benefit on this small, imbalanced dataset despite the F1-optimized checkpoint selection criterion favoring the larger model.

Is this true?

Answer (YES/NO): YES